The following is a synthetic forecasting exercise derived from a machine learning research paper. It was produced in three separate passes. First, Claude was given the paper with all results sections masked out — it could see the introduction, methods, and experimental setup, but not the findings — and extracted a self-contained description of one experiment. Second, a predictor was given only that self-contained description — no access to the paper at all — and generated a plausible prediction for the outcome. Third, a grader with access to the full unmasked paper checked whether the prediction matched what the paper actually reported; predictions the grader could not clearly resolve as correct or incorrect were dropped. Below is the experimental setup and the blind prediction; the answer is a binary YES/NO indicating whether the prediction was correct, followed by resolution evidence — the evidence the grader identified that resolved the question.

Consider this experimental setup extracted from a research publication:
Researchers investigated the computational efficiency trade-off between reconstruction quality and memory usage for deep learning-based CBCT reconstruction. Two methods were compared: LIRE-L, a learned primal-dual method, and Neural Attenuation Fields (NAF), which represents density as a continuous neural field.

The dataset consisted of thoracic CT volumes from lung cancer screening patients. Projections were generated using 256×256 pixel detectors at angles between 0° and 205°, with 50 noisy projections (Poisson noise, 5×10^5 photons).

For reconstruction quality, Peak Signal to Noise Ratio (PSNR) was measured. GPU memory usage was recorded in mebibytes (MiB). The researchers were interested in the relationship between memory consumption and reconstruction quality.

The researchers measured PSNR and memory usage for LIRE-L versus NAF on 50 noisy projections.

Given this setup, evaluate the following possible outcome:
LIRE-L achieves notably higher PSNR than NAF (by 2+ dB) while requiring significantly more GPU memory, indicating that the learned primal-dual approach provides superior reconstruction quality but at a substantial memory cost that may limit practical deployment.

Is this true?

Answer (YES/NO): YES